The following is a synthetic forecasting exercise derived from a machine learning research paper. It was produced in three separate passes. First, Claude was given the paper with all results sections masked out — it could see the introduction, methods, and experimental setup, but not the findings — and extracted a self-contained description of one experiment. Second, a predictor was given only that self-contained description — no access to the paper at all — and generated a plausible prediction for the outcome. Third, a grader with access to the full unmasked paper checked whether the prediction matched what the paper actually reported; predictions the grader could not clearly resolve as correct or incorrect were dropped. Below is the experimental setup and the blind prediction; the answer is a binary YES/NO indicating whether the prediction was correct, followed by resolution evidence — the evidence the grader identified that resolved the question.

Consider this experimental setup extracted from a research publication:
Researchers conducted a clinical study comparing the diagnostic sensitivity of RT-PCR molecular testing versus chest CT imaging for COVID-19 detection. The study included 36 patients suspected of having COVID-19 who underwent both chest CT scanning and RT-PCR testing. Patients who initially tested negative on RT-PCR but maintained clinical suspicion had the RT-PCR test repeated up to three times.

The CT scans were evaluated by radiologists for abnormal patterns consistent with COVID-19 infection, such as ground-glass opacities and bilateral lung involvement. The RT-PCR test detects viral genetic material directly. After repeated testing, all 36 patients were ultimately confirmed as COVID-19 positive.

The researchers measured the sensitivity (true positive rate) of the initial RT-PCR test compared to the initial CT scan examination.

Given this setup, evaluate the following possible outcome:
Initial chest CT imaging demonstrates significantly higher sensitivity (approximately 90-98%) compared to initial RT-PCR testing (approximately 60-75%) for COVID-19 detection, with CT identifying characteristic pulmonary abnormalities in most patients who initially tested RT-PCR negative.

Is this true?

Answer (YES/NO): NO